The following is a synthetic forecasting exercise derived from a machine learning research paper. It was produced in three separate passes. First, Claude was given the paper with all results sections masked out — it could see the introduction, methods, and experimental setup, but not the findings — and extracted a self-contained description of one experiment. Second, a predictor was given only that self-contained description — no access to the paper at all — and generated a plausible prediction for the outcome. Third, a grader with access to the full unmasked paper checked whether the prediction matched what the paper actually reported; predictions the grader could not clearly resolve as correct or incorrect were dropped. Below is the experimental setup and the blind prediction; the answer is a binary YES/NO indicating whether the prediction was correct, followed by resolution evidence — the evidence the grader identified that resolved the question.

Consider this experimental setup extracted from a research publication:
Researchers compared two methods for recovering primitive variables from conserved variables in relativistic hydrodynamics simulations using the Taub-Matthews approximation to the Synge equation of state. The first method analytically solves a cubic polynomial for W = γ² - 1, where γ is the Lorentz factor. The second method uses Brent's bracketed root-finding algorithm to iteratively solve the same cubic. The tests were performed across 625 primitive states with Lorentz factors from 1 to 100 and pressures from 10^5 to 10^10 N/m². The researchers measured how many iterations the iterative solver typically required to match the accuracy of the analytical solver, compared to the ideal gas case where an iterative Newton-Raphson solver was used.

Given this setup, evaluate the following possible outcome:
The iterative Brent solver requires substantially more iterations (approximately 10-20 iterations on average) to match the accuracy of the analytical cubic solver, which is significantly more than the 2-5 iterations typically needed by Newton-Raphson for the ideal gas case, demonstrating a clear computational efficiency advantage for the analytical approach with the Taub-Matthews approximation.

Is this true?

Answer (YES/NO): NO